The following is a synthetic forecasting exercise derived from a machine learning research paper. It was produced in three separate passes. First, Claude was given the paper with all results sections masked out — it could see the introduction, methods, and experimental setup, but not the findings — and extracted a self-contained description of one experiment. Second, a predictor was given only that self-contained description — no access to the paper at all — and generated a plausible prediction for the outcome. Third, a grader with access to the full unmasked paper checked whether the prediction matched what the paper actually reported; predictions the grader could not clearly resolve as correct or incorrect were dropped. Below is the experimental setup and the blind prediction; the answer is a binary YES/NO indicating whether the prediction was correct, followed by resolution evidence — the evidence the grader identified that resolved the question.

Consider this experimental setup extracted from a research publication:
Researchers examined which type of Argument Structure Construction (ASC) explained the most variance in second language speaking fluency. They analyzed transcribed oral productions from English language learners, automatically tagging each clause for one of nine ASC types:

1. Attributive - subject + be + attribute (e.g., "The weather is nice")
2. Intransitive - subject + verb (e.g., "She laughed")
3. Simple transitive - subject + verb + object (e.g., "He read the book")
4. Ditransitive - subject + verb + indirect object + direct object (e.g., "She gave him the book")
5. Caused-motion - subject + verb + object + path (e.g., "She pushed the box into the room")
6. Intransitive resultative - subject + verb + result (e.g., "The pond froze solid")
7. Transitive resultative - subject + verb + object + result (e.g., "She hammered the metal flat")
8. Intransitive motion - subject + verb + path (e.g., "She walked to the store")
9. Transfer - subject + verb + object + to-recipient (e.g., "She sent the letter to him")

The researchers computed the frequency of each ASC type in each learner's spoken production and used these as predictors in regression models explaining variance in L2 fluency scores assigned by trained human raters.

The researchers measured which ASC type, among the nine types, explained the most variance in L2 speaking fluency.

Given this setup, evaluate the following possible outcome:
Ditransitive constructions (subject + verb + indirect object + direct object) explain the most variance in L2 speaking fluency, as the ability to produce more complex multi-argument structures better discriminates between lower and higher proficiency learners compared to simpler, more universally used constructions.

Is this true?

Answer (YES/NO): NO